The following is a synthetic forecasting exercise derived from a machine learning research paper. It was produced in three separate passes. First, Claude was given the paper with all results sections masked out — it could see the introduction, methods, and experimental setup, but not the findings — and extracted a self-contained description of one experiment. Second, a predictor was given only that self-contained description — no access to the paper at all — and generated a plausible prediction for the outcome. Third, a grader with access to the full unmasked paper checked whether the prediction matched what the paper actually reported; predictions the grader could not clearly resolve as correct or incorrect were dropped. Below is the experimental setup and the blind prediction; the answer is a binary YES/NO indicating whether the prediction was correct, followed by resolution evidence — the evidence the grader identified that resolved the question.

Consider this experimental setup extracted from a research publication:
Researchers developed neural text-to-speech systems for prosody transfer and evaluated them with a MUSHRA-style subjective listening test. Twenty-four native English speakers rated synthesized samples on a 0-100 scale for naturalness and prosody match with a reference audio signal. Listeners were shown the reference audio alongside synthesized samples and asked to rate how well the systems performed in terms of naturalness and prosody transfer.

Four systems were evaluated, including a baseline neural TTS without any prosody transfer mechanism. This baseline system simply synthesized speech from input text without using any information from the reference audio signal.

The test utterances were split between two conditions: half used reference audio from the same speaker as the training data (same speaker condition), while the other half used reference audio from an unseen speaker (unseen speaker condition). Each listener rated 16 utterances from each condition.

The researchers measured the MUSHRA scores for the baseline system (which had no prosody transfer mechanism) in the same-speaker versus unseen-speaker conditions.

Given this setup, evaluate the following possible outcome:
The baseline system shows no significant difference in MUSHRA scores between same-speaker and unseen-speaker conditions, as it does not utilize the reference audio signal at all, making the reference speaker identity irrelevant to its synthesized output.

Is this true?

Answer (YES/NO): YES